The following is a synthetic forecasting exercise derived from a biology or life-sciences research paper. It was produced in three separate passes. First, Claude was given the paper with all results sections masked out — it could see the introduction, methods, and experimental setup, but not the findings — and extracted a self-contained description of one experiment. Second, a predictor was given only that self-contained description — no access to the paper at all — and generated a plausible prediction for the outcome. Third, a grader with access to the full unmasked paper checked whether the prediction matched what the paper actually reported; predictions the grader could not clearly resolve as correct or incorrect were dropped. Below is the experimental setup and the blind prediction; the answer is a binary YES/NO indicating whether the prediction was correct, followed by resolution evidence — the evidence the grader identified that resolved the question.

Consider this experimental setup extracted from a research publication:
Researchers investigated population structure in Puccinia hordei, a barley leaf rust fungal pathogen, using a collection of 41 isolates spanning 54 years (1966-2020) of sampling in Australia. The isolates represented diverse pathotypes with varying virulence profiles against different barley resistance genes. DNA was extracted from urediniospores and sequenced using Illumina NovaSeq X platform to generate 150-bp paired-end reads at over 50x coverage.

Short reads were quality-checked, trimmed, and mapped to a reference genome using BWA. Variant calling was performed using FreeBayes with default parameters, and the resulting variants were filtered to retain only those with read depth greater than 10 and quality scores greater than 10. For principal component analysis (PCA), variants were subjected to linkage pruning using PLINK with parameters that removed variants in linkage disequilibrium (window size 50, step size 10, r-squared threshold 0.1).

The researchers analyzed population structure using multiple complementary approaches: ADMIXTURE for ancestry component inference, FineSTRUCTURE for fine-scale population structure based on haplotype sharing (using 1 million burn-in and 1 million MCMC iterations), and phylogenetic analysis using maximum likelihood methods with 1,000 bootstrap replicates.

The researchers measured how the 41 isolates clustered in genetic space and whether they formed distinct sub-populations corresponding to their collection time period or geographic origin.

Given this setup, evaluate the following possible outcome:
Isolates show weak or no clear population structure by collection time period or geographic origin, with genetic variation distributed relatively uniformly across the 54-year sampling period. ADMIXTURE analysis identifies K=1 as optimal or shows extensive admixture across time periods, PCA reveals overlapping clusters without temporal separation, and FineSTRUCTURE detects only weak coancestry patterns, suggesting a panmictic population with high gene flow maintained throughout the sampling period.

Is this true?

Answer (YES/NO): NO